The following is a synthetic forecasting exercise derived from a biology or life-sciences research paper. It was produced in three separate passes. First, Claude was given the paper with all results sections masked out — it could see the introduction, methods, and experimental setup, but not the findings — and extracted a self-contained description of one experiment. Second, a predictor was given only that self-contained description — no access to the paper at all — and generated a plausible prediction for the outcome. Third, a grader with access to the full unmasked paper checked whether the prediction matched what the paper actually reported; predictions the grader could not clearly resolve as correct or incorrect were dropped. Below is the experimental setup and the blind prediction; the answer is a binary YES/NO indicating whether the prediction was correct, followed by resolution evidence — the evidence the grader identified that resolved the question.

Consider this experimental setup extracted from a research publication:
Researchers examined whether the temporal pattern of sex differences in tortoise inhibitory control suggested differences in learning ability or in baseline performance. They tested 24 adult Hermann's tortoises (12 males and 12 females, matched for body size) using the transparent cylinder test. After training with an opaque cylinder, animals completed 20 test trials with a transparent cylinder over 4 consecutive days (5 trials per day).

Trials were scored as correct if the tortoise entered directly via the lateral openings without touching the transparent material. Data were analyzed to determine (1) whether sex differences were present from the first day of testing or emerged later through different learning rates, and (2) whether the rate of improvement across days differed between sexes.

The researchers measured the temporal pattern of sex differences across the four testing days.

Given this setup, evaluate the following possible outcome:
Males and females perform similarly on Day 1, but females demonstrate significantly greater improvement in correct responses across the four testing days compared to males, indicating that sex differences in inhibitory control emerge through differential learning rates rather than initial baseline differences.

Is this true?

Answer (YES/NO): NO